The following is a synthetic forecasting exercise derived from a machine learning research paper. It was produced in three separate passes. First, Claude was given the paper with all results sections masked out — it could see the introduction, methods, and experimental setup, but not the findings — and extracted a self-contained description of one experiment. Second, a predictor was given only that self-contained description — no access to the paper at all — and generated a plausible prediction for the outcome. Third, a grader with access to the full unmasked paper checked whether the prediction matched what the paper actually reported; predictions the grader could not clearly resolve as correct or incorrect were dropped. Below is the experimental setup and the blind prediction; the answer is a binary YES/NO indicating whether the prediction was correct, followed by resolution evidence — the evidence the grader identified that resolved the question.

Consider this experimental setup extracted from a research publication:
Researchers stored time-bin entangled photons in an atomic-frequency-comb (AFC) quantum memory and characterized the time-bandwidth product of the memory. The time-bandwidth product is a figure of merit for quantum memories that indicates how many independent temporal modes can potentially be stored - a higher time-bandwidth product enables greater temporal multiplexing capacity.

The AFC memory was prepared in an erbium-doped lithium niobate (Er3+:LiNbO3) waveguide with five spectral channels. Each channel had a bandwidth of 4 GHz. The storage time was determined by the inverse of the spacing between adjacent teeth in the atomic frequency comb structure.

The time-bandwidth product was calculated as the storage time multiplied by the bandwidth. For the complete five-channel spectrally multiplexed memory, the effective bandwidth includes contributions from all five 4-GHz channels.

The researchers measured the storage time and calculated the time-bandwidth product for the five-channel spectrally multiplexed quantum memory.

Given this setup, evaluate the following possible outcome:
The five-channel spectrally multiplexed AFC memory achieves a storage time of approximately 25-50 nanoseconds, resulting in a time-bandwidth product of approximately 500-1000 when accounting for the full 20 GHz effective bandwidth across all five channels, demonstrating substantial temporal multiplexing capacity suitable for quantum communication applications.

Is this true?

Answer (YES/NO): NO